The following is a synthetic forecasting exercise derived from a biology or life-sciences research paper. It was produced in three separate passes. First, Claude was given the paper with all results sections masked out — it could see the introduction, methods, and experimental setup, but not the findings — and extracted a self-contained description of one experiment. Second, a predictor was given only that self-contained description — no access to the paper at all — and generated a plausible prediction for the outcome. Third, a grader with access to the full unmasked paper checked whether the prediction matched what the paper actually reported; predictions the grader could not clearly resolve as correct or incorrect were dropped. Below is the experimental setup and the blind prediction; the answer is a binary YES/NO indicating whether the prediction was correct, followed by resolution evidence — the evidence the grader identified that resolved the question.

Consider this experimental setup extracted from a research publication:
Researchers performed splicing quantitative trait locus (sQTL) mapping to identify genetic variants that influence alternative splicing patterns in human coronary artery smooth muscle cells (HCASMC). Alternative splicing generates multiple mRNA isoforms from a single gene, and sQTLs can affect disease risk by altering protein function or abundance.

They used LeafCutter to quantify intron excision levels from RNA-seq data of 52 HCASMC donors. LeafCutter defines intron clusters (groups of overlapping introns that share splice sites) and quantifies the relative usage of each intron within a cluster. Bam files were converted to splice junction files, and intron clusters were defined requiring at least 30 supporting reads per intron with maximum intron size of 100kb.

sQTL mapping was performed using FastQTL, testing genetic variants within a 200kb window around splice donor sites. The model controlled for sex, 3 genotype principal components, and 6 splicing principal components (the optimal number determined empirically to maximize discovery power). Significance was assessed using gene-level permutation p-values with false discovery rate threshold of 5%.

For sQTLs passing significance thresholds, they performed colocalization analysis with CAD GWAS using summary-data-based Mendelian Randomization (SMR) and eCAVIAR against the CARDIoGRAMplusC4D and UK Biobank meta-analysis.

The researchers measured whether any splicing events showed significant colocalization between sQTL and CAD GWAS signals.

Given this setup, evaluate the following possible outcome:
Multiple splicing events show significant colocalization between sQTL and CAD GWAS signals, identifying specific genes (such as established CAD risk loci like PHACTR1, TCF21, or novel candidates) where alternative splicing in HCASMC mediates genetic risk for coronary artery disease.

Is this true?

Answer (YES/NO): YES